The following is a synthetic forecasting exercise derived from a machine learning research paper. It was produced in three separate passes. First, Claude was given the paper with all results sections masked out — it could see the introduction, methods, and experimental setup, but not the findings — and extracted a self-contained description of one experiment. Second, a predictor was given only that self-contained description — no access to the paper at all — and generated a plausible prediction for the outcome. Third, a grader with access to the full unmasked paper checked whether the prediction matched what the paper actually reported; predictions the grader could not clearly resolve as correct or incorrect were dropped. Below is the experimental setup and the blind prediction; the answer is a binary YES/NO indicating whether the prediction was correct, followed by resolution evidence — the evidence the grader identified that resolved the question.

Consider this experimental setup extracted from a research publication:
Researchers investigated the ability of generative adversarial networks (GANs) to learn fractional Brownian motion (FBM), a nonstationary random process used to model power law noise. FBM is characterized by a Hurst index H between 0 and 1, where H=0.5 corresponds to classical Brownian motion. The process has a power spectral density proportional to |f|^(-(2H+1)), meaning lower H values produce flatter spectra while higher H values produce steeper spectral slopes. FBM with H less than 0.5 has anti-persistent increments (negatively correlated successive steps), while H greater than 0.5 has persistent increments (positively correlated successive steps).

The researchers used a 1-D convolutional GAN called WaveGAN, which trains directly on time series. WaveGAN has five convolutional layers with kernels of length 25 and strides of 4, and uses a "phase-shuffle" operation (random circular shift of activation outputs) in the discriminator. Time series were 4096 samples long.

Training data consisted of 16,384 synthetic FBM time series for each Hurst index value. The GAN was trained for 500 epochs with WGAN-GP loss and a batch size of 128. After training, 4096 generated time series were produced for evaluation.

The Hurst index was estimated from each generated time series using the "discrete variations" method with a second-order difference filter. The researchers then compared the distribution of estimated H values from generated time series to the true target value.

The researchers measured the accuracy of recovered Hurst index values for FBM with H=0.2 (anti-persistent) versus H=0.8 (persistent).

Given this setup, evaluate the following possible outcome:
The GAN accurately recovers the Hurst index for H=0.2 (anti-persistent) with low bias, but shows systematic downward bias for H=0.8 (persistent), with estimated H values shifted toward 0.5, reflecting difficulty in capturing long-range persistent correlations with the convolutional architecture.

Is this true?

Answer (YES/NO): NO